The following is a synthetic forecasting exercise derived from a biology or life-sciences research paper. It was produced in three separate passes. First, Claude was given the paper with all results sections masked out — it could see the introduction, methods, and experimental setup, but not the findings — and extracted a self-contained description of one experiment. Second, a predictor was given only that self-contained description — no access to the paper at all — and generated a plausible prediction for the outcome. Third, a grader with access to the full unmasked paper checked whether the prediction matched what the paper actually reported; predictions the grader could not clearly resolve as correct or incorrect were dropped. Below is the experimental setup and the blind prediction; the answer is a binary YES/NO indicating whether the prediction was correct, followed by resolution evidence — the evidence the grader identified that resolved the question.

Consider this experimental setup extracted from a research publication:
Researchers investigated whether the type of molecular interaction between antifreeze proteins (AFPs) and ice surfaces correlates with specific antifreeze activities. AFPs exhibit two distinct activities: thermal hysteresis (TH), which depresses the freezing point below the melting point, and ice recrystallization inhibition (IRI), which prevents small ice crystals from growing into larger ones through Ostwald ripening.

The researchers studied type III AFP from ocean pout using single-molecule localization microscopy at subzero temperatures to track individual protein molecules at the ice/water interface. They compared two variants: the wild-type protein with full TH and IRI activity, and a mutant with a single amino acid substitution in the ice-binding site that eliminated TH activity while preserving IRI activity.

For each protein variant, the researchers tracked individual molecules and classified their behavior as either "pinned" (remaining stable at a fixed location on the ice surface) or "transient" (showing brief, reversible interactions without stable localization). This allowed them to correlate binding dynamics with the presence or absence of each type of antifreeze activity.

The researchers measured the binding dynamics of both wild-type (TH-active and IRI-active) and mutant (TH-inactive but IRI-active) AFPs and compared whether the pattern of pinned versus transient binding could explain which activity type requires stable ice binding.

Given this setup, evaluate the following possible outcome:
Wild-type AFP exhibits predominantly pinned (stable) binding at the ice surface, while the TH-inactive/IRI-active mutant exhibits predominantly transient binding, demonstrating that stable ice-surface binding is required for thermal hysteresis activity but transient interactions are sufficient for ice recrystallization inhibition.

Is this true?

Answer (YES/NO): YES